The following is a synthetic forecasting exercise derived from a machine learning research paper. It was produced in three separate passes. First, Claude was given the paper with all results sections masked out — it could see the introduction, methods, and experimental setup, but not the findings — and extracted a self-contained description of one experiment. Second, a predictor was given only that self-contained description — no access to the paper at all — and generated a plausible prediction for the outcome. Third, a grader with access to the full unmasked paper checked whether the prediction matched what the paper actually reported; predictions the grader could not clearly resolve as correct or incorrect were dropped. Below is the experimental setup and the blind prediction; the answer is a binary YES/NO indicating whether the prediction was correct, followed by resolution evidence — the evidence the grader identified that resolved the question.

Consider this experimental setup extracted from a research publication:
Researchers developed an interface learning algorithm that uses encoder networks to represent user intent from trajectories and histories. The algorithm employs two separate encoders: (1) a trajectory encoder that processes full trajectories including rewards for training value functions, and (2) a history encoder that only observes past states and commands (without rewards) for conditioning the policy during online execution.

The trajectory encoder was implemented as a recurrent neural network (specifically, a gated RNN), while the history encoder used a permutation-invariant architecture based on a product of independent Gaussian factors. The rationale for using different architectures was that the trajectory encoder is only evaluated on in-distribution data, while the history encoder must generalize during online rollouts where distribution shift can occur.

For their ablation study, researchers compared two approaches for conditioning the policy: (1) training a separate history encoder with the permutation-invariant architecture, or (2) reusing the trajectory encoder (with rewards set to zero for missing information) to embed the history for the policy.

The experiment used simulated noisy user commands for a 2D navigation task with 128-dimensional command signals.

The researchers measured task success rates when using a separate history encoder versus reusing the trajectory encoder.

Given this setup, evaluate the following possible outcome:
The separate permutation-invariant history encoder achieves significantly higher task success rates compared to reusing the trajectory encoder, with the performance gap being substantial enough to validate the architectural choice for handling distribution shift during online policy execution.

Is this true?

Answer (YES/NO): YES